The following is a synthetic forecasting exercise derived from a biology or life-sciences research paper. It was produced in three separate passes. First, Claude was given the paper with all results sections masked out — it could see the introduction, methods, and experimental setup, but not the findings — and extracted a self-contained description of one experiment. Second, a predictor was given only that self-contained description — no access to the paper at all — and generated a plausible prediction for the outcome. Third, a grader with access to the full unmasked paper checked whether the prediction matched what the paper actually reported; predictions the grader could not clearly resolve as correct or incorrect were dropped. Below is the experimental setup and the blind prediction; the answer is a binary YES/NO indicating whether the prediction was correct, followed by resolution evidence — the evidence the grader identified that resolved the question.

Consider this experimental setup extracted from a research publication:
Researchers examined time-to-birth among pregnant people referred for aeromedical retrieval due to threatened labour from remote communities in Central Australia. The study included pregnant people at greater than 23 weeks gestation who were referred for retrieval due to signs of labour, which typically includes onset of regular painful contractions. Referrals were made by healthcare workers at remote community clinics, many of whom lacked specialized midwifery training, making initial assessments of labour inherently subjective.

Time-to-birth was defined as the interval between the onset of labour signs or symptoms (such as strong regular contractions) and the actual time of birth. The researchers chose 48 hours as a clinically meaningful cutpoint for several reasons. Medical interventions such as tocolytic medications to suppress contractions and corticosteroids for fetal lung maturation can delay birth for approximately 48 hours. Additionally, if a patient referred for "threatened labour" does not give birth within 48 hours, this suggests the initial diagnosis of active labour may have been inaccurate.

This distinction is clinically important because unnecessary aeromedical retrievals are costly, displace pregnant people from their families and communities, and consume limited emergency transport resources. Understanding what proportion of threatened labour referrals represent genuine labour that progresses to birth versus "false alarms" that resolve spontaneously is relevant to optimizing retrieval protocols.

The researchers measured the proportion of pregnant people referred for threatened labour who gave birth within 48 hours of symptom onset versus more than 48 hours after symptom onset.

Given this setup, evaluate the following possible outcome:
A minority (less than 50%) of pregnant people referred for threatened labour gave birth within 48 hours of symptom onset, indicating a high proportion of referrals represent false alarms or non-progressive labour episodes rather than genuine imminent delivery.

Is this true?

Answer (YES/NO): YES